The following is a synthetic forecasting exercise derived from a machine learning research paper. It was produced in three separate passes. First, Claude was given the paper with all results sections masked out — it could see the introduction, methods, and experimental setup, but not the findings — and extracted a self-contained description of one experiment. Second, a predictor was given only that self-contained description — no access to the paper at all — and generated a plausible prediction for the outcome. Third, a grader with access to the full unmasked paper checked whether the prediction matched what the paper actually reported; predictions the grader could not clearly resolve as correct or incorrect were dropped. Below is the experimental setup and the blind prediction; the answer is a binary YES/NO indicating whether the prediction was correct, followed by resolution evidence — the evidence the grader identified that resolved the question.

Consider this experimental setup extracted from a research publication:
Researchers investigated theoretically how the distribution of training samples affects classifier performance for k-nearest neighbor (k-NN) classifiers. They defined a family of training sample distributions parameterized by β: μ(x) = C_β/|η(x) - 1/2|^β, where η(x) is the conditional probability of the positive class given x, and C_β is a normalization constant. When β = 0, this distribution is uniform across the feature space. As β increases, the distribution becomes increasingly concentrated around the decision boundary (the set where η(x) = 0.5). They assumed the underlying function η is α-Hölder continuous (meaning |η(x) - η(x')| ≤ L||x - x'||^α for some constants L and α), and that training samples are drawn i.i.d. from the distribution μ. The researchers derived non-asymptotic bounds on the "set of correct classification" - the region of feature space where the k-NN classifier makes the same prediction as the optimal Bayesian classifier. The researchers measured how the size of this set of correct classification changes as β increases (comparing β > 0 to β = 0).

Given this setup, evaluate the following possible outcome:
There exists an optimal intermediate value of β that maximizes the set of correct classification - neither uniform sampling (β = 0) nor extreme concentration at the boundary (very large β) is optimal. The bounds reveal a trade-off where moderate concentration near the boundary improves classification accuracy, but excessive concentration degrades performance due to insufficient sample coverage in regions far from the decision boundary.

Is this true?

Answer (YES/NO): NO